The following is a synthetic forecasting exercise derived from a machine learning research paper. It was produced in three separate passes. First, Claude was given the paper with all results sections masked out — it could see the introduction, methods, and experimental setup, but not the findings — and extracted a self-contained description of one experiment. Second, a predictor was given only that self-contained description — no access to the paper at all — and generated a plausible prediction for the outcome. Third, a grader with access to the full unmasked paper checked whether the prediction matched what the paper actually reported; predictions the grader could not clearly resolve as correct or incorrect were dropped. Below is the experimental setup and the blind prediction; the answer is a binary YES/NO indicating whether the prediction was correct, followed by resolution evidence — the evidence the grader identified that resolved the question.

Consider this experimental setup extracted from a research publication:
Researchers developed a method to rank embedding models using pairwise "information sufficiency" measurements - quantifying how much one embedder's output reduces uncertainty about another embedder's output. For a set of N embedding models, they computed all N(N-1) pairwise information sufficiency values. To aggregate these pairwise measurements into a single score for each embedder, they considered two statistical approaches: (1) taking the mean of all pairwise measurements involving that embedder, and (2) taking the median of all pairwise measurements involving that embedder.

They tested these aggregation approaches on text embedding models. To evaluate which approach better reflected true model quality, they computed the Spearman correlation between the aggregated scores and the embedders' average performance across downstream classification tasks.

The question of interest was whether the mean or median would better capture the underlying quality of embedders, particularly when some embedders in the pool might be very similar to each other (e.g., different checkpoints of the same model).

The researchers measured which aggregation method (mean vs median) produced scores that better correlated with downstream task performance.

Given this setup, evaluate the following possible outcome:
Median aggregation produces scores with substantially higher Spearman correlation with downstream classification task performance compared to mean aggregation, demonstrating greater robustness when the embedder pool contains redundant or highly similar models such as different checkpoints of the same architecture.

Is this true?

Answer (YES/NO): YES